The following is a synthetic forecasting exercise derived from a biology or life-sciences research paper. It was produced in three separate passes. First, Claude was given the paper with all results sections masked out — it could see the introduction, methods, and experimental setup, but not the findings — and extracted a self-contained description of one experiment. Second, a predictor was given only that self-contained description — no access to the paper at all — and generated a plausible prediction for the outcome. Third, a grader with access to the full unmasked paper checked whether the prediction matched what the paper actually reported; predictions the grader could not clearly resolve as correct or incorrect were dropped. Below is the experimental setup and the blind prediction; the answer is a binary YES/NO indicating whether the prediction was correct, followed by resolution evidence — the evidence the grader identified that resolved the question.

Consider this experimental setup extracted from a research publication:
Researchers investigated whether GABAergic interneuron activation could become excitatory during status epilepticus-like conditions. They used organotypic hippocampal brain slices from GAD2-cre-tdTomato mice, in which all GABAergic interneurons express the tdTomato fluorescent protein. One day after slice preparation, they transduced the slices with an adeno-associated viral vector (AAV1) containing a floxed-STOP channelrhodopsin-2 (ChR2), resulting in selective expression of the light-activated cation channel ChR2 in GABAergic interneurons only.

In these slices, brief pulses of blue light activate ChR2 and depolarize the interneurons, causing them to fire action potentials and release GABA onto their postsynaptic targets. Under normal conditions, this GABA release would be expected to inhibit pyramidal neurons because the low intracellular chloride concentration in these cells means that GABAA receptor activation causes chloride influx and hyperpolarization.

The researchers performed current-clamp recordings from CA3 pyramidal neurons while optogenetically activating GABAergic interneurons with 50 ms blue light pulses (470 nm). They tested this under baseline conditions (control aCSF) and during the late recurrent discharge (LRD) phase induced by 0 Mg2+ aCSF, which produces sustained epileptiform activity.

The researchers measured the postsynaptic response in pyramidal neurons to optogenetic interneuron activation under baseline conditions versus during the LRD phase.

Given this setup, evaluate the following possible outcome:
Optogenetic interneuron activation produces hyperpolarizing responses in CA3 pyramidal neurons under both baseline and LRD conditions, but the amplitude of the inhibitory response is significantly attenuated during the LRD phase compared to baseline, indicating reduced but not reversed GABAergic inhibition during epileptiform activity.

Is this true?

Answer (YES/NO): NO